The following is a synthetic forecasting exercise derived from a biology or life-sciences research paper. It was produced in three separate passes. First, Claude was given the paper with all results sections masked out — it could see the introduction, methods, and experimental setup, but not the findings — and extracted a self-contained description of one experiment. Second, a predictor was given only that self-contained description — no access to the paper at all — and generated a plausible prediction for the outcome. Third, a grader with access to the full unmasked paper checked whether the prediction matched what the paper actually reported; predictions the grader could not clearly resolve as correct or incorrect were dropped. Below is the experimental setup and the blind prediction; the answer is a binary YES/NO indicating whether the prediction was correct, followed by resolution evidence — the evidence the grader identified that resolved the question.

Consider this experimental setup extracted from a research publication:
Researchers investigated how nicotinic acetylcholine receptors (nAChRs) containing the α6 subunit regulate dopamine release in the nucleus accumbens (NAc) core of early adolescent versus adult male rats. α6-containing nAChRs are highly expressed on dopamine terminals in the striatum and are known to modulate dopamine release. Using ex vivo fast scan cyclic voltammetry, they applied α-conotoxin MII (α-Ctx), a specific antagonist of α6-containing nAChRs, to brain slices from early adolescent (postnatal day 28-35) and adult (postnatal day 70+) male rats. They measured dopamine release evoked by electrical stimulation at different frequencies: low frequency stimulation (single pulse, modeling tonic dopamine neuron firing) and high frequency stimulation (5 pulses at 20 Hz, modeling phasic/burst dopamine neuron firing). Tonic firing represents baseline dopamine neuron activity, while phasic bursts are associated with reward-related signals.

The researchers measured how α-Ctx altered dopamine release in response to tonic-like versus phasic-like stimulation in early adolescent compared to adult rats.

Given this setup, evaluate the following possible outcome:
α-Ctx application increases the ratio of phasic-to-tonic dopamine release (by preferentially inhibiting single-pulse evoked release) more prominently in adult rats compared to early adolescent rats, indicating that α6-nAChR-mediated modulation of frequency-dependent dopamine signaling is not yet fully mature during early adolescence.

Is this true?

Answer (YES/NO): NO